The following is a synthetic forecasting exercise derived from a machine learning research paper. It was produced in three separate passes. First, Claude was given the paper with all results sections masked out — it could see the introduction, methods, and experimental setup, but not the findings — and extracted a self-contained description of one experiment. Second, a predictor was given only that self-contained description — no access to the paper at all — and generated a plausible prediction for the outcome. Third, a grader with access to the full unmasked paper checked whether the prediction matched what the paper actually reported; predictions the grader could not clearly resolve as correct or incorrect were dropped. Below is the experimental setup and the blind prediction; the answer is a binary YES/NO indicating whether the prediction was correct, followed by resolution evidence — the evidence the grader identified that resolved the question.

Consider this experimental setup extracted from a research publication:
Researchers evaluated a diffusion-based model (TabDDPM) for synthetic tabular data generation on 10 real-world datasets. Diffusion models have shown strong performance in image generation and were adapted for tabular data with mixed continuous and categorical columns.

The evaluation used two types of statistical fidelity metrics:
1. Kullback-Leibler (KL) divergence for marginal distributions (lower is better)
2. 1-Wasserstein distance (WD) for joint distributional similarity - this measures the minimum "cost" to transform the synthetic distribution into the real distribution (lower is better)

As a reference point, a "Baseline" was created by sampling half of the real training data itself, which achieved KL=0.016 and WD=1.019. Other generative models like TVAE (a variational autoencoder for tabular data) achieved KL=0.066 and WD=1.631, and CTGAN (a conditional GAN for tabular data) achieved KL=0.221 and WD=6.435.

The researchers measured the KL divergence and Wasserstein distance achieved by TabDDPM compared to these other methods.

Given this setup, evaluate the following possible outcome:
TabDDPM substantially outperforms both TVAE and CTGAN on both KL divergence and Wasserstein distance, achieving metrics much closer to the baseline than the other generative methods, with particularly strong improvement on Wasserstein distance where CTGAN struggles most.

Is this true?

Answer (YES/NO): NO